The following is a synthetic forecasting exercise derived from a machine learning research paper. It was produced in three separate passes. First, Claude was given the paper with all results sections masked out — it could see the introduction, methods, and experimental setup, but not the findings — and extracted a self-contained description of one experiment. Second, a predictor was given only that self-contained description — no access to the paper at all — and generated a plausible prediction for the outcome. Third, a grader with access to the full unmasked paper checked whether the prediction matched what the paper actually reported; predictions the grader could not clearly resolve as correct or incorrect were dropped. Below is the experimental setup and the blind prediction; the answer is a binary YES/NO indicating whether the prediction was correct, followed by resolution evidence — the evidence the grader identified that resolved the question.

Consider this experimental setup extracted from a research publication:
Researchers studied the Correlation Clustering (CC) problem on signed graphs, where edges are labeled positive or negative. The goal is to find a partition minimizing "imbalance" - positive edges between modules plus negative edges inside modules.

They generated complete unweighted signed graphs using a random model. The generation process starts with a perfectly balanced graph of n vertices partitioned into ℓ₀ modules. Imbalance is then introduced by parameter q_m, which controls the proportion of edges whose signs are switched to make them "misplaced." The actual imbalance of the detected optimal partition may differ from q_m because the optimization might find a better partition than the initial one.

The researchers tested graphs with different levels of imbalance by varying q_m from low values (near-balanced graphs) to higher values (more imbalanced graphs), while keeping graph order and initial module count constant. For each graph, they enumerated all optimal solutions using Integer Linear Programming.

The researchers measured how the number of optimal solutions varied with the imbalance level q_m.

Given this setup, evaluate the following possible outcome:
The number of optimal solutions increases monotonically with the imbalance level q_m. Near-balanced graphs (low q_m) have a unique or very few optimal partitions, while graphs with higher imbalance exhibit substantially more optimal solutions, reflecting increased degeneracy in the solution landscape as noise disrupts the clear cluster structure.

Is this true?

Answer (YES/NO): NO